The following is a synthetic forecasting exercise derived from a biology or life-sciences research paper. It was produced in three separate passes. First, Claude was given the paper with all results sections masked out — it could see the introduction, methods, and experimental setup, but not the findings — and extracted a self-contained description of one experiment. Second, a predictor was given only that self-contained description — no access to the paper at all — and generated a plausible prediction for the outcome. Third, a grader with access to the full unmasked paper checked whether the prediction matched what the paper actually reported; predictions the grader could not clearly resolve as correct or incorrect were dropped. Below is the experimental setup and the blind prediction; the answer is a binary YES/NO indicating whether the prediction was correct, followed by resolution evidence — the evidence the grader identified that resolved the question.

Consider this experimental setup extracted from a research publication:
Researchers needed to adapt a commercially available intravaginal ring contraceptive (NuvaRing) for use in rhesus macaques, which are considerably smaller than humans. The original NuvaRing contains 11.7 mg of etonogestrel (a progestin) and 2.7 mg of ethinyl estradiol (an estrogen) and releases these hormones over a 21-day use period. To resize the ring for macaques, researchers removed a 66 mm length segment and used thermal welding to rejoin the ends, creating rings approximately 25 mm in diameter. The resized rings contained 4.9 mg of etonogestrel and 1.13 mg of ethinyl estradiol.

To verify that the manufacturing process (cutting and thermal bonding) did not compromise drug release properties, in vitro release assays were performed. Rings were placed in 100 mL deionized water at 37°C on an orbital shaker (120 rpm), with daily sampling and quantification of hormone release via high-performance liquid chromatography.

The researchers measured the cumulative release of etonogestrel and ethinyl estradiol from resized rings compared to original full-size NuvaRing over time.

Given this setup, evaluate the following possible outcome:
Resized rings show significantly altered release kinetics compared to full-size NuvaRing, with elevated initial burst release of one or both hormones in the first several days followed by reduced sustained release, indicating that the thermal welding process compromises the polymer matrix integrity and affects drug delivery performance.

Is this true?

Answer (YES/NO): NO